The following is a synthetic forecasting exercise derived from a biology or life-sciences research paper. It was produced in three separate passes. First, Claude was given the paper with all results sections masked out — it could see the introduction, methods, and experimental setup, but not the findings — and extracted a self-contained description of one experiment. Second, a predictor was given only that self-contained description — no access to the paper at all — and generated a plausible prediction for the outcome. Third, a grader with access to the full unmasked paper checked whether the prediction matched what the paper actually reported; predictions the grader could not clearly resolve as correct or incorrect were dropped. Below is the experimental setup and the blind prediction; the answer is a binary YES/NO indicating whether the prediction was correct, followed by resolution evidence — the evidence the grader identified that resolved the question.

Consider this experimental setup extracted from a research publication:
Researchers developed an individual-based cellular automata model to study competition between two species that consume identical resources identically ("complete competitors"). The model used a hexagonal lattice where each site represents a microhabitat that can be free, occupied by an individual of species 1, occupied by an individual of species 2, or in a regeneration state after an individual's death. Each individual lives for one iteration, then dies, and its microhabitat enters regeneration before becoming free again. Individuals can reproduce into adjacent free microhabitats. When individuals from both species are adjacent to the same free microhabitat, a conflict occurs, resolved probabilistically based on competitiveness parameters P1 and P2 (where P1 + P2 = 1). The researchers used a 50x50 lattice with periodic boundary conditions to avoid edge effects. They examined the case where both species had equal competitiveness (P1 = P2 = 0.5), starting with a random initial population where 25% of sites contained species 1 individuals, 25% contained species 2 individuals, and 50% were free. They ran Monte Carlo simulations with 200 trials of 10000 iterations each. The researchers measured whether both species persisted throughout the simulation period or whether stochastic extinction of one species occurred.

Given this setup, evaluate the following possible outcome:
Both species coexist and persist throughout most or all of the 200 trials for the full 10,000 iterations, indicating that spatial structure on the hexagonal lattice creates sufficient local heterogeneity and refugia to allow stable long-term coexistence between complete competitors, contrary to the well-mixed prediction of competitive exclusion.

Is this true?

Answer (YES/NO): YES